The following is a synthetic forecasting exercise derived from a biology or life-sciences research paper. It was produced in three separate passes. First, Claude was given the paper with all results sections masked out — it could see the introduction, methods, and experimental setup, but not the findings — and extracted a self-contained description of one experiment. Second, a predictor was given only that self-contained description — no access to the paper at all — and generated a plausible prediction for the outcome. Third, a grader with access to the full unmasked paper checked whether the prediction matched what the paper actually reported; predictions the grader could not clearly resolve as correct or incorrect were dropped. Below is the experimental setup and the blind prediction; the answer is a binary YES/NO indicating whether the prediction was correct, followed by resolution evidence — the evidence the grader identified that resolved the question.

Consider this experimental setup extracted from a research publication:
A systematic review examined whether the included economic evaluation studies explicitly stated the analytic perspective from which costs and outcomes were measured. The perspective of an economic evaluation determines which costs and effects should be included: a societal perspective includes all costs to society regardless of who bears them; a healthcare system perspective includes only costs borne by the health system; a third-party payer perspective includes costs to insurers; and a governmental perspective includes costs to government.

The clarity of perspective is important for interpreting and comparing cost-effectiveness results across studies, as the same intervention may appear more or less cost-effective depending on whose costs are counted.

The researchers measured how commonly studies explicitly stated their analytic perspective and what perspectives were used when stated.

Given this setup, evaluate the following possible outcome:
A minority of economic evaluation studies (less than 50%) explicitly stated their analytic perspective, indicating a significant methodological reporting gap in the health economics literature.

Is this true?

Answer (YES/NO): YES